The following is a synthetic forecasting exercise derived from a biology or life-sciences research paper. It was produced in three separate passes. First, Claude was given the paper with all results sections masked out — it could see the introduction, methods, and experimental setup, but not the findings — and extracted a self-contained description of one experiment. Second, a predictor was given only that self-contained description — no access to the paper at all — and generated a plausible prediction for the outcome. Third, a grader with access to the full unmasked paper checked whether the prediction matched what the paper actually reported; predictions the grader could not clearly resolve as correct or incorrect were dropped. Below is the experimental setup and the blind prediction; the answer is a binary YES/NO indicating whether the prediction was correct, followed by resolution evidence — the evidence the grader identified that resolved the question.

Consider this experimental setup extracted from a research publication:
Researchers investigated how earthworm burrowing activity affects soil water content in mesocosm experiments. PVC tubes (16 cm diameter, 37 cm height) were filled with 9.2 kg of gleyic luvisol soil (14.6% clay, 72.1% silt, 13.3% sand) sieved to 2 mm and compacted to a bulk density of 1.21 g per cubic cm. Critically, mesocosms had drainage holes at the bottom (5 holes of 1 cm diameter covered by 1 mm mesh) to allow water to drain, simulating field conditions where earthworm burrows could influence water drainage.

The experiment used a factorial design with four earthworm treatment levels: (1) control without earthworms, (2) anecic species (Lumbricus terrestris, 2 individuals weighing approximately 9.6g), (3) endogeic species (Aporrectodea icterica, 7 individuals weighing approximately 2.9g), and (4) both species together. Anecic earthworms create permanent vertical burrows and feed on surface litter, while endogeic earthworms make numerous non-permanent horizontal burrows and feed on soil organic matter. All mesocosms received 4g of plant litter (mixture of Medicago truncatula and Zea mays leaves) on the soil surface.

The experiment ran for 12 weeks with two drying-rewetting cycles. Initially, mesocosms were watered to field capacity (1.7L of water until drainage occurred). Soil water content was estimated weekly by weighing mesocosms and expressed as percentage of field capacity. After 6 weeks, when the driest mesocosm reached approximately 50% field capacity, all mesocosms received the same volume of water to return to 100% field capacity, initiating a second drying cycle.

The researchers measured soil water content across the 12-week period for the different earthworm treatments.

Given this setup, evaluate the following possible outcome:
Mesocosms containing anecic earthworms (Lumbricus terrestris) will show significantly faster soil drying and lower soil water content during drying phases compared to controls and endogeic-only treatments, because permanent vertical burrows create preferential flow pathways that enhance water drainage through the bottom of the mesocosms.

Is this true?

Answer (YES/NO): YES